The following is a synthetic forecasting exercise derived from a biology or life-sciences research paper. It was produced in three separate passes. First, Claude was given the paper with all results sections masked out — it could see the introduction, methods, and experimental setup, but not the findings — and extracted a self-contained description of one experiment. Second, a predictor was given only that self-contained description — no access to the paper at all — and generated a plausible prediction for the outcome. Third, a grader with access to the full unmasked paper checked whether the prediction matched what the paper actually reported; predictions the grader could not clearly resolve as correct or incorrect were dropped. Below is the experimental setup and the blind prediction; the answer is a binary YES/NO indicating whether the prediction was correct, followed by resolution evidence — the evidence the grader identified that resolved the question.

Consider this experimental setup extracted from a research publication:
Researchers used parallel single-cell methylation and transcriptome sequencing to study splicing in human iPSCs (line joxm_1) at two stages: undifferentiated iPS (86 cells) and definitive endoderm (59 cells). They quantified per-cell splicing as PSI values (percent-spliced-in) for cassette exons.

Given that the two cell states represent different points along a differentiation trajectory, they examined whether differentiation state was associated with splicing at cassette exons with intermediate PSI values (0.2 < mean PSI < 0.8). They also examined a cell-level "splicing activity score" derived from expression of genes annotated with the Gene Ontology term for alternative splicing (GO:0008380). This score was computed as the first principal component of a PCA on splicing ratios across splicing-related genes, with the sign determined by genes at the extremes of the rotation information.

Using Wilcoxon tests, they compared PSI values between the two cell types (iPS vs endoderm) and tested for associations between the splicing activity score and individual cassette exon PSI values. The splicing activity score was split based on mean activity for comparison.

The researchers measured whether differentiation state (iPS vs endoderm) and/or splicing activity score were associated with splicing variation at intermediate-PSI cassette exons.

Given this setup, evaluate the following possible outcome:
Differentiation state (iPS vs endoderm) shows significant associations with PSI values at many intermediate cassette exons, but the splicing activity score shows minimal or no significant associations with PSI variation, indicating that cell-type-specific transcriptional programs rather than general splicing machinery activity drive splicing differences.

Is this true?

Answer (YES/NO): NO